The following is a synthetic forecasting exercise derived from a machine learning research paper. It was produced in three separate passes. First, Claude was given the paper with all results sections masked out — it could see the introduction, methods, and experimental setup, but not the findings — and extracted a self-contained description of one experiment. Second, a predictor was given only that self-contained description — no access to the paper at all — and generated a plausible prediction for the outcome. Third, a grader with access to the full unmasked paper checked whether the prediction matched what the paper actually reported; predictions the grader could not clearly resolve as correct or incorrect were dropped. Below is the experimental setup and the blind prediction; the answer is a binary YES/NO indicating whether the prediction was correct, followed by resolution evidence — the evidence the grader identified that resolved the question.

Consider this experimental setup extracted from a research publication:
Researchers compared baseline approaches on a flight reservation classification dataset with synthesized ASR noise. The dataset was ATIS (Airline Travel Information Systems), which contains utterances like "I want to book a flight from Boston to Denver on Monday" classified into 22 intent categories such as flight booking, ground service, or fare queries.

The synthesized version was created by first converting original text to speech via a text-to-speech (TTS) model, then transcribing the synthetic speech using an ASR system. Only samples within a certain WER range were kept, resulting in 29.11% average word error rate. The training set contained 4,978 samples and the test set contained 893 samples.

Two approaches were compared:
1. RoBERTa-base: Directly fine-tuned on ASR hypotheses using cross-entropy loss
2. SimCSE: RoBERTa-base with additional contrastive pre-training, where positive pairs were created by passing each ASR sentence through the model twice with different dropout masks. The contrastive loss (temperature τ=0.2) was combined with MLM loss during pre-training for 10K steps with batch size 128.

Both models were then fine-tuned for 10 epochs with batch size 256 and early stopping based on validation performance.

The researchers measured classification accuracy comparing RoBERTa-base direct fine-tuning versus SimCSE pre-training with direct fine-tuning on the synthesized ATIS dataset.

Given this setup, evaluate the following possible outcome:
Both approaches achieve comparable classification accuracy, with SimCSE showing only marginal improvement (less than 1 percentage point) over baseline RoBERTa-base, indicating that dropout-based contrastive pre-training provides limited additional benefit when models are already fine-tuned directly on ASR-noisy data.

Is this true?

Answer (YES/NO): NO